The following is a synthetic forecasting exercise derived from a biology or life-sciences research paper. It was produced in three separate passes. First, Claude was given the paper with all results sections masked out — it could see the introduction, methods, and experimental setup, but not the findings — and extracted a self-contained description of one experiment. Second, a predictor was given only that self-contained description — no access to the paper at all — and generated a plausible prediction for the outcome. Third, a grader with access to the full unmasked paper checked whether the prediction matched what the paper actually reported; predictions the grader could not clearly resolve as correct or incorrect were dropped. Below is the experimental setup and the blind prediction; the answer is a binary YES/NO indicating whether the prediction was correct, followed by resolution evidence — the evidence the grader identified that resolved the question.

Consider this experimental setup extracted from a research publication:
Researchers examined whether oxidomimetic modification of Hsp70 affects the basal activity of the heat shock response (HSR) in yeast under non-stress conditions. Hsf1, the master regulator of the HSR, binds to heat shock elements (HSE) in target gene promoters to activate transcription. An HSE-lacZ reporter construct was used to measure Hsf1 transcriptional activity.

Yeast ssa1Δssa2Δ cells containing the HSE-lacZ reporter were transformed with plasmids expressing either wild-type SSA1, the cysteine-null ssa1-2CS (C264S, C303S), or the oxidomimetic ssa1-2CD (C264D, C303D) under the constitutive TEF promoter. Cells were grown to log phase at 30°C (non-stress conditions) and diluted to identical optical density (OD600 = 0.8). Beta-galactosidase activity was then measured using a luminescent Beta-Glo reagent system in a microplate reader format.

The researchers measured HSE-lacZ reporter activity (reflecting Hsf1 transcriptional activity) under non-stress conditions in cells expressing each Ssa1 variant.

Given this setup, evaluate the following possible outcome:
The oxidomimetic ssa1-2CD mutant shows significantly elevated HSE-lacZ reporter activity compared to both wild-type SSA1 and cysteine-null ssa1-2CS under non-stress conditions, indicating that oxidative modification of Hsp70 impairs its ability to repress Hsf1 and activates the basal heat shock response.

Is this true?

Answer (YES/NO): YES